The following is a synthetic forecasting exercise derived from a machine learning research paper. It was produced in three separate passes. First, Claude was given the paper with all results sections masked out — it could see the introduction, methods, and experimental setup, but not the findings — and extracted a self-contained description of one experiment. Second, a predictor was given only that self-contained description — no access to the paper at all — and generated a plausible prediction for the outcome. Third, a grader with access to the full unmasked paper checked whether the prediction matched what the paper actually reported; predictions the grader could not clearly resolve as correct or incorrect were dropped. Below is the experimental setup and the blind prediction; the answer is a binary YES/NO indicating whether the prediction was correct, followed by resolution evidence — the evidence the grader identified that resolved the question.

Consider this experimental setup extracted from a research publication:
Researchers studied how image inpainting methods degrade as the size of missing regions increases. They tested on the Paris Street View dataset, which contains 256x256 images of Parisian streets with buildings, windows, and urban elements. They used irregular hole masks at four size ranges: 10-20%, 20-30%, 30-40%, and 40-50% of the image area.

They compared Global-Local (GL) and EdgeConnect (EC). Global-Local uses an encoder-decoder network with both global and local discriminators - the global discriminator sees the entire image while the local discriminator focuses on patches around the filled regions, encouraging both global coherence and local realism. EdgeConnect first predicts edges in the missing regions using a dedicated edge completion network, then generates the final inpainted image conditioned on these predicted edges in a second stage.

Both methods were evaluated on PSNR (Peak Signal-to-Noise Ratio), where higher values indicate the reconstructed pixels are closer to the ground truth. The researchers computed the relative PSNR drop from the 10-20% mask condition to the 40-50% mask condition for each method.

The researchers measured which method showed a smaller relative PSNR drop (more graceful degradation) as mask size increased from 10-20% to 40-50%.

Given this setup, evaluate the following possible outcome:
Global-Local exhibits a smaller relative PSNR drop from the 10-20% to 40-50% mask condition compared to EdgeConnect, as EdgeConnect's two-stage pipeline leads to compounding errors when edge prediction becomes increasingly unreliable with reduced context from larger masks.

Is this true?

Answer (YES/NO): NO